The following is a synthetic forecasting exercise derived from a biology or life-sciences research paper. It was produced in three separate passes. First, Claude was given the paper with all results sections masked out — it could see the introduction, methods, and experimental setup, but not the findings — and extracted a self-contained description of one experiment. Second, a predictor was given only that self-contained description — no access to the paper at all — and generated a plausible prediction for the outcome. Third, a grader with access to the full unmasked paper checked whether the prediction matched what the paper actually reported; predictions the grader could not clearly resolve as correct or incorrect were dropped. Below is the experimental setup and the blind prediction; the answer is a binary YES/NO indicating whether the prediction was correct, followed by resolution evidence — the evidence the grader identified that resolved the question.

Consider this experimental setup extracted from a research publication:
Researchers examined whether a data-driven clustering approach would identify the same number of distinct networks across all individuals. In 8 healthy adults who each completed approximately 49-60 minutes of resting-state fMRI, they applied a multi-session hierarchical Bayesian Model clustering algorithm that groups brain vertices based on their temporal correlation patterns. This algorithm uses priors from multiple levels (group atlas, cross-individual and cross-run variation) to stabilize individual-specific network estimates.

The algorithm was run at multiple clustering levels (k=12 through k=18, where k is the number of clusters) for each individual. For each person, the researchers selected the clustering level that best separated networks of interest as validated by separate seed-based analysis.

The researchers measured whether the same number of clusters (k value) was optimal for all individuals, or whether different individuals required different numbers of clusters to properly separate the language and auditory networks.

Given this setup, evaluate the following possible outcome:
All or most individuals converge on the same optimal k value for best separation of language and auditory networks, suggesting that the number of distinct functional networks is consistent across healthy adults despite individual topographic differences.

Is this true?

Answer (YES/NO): YES